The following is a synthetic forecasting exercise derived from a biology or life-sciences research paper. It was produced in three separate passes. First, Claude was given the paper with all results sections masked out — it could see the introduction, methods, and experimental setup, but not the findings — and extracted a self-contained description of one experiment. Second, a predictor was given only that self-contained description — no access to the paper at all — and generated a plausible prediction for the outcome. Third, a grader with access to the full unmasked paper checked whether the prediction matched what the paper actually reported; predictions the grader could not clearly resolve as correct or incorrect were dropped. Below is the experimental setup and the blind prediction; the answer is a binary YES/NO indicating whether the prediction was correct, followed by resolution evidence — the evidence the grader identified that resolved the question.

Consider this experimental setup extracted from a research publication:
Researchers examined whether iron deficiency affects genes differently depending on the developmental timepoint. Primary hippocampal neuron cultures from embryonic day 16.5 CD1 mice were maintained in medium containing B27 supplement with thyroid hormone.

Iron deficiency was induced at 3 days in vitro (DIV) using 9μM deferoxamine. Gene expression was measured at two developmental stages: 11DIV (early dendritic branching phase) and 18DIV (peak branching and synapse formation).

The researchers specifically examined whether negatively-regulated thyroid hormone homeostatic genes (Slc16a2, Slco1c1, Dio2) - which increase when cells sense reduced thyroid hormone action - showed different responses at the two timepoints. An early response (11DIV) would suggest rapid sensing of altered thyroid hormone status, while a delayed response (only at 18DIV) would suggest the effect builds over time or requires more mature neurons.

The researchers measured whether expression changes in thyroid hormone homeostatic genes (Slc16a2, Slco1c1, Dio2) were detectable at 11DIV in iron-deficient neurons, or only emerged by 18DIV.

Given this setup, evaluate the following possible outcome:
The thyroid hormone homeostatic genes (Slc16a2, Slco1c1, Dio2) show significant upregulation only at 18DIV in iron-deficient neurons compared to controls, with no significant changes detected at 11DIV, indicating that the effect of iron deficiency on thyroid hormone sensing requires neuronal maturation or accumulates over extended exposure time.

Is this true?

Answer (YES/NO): YES